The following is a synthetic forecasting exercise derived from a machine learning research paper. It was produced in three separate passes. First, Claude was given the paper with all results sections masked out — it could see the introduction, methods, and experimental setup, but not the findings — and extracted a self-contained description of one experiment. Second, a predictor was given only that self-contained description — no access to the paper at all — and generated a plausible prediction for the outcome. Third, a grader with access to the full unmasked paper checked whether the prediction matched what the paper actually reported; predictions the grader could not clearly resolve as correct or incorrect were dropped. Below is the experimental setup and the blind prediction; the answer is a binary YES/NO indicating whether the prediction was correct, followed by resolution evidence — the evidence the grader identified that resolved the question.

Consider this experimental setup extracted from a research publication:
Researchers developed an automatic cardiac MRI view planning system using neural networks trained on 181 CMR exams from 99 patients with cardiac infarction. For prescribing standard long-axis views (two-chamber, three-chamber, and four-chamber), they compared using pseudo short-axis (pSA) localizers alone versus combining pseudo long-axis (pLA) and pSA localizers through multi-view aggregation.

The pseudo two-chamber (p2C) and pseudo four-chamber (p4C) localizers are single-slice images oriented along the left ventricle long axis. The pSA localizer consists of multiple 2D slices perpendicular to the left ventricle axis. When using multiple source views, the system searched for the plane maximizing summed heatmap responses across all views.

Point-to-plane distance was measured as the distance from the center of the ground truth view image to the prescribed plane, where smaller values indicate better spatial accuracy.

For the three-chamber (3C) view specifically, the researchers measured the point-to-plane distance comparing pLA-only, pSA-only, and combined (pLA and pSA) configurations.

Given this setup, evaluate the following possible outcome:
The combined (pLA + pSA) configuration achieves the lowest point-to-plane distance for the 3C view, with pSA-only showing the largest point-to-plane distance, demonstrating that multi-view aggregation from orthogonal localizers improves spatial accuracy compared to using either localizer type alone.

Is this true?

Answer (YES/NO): NO